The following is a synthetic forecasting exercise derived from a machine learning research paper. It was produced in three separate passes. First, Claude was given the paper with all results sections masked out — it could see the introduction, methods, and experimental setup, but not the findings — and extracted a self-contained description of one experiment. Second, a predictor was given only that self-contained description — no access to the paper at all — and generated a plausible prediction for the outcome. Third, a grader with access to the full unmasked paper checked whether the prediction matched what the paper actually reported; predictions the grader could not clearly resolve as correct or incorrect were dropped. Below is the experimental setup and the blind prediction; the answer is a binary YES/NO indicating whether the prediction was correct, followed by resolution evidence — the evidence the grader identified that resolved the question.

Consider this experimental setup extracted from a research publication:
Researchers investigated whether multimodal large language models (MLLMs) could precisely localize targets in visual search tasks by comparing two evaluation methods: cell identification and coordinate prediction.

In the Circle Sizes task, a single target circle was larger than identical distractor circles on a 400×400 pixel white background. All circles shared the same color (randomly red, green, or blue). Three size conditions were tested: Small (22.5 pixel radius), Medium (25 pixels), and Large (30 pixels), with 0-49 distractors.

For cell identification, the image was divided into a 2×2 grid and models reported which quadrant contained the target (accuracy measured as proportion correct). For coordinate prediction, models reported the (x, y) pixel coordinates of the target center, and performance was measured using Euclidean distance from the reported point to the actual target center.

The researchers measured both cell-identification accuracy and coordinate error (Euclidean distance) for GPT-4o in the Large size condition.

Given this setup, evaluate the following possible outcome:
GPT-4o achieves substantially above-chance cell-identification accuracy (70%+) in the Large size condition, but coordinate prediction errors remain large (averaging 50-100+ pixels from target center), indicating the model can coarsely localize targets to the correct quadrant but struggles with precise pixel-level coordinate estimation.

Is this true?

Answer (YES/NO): NO